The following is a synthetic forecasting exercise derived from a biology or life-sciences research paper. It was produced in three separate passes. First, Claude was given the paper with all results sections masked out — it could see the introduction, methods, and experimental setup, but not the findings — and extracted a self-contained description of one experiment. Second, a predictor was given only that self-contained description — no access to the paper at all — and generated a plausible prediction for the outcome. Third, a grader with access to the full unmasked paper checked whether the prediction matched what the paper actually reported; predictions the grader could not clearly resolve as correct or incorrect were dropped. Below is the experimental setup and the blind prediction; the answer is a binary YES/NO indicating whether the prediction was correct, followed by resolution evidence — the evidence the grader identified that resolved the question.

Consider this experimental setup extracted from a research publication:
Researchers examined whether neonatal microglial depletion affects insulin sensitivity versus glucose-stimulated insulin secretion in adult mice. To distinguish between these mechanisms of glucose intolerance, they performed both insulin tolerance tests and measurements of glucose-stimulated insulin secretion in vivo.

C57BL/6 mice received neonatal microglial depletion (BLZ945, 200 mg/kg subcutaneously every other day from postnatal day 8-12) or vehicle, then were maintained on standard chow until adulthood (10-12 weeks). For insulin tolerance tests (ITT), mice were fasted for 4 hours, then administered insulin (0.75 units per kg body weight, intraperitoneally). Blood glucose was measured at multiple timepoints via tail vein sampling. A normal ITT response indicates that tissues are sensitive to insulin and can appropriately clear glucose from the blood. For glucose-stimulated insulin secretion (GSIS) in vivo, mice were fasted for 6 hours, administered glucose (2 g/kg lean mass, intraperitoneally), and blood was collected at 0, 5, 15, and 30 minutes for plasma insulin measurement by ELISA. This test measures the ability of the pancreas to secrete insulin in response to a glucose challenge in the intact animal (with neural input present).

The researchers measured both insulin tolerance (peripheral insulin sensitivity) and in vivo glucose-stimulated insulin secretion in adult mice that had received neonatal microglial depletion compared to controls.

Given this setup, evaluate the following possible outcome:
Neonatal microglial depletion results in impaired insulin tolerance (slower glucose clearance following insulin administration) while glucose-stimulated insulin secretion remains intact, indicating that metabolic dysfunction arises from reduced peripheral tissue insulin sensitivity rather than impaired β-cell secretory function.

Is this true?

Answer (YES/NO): NO